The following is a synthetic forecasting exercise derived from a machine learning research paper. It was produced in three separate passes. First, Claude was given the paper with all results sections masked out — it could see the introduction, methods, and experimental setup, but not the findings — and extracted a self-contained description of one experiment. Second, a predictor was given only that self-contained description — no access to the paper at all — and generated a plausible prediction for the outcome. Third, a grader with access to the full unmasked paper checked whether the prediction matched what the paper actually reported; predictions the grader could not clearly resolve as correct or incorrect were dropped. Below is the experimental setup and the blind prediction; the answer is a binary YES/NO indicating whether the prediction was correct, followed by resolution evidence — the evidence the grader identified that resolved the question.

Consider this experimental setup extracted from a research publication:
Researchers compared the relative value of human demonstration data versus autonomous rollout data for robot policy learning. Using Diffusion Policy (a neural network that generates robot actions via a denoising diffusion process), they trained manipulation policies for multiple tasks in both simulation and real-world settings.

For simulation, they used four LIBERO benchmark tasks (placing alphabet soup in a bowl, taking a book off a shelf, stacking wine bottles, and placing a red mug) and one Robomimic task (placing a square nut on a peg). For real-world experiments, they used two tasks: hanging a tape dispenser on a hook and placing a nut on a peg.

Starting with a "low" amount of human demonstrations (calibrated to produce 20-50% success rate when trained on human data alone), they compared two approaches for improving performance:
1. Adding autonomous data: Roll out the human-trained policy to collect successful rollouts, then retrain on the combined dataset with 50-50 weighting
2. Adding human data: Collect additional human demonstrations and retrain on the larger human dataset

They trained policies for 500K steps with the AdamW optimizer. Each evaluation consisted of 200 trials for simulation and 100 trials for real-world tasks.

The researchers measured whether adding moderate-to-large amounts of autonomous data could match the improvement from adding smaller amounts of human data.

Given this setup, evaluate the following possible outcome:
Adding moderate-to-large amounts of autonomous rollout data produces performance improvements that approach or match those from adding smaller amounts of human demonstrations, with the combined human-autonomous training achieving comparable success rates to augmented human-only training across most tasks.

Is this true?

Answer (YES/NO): NO